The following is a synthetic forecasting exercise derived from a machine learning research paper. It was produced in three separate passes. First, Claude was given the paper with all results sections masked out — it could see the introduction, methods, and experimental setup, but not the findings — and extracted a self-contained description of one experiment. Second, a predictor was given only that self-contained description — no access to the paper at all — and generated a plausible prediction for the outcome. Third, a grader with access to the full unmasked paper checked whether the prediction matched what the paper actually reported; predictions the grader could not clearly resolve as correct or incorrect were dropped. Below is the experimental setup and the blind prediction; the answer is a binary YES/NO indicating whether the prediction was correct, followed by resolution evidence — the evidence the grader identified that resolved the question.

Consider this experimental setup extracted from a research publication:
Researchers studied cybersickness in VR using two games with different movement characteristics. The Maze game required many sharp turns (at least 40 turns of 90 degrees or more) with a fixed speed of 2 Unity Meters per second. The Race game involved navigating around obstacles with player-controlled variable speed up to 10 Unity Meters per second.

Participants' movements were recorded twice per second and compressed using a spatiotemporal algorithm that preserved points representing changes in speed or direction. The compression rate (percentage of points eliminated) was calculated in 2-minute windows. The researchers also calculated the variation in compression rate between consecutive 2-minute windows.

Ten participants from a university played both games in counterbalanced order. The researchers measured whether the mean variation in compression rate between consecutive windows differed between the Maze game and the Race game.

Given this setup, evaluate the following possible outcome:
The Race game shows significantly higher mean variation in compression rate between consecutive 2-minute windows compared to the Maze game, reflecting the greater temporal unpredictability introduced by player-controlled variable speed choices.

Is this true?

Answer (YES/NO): NO